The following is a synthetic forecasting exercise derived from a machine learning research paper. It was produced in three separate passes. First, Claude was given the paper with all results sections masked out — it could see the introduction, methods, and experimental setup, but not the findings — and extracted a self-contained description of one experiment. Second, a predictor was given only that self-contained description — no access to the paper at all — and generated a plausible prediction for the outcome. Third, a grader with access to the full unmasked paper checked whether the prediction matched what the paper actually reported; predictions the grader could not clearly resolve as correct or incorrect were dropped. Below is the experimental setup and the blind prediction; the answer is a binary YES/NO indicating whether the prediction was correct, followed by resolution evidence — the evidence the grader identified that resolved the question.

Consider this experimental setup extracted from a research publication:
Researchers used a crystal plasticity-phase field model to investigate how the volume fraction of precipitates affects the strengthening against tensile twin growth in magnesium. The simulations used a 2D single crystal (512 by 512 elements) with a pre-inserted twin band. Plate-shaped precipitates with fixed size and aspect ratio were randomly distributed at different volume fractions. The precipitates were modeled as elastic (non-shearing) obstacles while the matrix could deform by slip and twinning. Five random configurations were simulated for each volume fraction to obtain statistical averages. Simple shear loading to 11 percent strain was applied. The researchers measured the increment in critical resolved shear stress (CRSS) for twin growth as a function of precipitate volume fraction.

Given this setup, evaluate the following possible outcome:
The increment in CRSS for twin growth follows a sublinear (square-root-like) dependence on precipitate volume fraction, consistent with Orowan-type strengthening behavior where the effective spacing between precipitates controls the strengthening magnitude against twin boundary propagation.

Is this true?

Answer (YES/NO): NO